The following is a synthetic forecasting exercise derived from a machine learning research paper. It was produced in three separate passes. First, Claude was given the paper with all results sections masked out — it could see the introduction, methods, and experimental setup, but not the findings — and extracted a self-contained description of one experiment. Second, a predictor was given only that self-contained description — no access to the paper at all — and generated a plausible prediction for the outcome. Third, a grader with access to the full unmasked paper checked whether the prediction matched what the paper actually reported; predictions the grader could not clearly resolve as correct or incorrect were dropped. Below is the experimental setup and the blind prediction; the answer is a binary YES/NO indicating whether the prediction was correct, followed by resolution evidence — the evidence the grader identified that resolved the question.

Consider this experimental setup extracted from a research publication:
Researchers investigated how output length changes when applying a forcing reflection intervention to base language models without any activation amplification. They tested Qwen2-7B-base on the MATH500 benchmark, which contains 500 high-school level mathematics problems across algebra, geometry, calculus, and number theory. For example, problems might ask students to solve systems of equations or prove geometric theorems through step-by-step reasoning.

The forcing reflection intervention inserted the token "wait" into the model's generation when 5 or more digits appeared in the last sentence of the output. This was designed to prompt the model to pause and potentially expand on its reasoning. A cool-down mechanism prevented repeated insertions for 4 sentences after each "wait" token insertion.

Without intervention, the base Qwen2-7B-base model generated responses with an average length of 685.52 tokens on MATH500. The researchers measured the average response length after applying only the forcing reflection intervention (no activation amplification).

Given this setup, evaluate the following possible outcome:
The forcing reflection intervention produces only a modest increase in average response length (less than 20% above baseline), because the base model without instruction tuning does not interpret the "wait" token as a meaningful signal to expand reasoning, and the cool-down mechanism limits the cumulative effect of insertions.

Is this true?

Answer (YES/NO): NO